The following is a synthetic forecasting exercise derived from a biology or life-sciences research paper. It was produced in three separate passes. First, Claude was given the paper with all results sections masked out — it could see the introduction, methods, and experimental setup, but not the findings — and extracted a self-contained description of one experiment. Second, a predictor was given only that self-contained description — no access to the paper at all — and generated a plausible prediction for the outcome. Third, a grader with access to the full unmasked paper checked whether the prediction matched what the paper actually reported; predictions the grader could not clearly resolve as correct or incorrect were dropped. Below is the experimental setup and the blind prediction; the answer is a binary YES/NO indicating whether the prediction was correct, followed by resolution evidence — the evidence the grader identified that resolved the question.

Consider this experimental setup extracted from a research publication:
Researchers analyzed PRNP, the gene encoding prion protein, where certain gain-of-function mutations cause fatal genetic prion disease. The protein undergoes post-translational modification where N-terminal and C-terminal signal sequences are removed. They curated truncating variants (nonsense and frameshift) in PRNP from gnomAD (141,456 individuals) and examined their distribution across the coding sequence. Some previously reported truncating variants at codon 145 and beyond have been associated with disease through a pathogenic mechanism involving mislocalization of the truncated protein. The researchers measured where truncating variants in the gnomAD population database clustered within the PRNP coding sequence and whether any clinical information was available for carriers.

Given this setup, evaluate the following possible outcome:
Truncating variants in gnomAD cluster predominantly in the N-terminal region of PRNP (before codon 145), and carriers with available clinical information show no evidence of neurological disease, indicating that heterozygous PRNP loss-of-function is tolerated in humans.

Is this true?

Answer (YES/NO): YES